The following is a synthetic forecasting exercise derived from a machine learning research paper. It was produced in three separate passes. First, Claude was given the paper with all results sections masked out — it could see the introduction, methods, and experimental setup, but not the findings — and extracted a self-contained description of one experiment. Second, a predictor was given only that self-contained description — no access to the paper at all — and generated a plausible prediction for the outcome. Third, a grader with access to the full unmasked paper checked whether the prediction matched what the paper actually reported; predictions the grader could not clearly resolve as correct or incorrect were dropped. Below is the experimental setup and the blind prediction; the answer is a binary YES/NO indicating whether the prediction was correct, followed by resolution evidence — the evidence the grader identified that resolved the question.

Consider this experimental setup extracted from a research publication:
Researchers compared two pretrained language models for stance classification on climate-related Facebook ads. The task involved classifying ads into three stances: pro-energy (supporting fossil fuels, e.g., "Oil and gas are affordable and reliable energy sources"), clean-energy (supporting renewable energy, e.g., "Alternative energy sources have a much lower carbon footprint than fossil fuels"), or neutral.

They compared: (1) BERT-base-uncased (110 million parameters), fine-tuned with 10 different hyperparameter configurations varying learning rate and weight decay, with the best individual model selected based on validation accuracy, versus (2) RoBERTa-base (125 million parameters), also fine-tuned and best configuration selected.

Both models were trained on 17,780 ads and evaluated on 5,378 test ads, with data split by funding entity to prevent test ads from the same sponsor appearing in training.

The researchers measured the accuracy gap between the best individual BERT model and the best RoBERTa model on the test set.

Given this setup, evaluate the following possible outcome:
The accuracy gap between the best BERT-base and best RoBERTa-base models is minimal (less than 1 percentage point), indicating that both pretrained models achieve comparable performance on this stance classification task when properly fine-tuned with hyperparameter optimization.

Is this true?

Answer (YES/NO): NO